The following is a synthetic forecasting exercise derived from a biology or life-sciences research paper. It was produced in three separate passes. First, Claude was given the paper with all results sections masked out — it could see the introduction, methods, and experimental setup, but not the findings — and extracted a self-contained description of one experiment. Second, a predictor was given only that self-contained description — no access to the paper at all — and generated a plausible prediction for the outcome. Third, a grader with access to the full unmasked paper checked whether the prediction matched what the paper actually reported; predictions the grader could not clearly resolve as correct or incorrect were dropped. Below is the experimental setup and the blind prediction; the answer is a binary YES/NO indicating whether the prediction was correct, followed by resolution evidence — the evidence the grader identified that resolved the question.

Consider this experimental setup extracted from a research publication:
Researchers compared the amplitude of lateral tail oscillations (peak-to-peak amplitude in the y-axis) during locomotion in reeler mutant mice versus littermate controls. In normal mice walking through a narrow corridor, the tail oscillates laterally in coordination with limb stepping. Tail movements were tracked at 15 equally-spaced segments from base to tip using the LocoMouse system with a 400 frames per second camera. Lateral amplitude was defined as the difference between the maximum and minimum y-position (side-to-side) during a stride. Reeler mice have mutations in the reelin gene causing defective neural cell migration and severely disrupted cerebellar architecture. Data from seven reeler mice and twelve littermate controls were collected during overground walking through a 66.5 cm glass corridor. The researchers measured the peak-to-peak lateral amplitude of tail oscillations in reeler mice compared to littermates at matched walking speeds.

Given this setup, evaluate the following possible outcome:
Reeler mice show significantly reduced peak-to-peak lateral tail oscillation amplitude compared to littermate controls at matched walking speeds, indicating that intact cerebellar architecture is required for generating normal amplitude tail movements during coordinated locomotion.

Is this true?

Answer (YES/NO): NO